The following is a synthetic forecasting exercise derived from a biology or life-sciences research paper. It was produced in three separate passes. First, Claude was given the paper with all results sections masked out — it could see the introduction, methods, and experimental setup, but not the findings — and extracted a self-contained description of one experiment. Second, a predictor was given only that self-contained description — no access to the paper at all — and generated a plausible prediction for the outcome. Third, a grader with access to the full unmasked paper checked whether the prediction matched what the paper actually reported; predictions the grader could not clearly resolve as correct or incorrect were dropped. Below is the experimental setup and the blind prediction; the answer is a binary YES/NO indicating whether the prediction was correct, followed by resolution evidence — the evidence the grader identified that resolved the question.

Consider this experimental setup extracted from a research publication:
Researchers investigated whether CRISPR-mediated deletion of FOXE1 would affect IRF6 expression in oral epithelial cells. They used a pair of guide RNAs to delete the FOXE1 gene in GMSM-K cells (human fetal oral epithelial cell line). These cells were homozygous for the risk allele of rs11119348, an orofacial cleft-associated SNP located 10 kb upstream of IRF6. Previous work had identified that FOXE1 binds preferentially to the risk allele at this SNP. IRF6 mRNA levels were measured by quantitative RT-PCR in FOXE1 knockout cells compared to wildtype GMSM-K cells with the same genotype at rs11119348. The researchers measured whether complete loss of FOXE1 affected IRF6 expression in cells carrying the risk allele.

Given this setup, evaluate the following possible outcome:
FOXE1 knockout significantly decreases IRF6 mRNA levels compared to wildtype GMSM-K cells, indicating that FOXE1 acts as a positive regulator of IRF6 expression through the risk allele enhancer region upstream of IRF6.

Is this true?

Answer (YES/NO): NO